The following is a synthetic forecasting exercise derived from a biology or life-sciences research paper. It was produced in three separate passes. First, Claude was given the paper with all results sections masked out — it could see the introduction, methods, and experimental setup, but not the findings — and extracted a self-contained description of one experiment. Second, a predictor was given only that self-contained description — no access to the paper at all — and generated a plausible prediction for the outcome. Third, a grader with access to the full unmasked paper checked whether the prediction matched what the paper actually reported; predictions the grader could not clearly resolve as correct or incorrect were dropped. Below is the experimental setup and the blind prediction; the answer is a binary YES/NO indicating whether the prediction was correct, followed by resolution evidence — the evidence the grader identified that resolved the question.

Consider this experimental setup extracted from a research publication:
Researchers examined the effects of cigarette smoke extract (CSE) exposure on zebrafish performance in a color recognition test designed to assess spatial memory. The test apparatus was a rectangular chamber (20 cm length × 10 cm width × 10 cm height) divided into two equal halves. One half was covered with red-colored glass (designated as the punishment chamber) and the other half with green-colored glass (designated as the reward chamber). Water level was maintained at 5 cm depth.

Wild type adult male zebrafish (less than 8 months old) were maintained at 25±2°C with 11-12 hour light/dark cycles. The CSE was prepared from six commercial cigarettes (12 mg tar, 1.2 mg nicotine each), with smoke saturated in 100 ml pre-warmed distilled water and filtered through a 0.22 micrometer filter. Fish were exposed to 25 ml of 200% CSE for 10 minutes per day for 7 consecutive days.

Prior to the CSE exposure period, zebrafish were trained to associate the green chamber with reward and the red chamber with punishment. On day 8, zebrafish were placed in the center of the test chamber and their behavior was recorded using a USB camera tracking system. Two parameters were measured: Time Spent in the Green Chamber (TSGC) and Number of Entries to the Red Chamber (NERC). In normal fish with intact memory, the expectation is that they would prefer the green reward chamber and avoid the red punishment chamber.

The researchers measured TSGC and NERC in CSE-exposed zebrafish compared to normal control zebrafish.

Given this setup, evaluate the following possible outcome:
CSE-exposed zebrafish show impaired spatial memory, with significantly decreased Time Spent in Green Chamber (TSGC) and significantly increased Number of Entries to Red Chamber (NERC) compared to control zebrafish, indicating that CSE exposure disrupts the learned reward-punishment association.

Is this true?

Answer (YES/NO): YES